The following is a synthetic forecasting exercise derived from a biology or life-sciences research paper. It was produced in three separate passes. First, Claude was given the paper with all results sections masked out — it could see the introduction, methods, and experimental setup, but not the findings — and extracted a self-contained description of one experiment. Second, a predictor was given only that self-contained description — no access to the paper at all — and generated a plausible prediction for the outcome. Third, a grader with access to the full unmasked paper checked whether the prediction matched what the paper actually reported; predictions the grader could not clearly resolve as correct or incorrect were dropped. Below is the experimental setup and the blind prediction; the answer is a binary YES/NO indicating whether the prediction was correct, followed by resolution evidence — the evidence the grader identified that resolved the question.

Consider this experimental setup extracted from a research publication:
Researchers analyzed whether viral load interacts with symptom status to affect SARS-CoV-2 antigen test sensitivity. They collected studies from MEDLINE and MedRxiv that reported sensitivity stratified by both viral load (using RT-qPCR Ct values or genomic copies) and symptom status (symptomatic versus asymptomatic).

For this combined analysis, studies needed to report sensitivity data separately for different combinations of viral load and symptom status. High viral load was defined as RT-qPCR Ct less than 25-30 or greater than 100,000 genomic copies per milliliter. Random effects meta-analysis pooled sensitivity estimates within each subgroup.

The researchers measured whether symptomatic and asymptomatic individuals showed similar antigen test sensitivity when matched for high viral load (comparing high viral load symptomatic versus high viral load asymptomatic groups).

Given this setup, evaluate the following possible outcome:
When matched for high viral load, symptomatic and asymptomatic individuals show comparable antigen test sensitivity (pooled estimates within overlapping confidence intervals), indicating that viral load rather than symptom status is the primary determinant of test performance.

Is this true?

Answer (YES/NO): YES